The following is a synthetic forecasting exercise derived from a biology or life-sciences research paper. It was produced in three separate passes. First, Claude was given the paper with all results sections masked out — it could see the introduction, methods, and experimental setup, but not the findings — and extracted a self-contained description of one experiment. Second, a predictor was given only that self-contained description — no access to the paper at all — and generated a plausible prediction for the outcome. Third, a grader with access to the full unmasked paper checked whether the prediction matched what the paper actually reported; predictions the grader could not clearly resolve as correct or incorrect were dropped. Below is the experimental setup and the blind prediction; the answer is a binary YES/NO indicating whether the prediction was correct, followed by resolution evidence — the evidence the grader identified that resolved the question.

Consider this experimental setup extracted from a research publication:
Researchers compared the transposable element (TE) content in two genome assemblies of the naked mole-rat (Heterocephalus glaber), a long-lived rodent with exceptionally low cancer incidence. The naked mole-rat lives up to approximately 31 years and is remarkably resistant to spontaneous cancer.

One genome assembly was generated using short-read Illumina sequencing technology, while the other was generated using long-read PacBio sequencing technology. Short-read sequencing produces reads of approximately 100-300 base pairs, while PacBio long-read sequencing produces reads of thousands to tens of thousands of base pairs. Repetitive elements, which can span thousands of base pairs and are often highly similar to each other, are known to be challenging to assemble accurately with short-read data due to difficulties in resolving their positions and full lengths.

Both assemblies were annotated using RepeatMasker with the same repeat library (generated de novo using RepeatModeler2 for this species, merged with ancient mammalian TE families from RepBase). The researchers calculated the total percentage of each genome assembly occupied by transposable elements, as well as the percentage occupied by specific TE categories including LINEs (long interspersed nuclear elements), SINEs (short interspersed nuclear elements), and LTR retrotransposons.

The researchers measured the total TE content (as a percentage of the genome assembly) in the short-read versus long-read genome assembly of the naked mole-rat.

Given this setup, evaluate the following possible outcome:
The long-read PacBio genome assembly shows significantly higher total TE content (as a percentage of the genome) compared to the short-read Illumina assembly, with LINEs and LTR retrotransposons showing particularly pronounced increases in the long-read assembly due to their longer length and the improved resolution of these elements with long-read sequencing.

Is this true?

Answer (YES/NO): NO